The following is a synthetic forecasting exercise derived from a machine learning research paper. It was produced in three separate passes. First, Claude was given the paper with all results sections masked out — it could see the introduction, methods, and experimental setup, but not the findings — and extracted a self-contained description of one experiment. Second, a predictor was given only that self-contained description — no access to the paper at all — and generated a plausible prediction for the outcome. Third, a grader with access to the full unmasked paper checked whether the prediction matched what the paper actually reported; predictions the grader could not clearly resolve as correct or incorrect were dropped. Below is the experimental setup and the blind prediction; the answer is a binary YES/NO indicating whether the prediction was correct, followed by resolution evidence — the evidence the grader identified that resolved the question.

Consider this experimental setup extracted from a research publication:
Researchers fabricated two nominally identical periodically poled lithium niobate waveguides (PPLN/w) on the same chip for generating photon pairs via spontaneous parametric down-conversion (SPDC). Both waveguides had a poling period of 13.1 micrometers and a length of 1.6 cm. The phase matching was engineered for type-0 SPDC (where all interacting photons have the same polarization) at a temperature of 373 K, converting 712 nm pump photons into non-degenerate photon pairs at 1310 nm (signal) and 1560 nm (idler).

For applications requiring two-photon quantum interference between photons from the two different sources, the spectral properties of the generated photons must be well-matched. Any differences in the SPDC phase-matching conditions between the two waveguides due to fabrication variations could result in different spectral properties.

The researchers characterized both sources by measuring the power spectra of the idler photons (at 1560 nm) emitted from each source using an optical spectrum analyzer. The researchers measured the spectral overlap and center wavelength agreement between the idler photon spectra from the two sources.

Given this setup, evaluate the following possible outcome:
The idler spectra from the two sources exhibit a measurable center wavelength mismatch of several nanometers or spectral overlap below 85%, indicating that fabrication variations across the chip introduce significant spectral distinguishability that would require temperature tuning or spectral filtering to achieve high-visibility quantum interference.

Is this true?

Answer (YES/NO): NO